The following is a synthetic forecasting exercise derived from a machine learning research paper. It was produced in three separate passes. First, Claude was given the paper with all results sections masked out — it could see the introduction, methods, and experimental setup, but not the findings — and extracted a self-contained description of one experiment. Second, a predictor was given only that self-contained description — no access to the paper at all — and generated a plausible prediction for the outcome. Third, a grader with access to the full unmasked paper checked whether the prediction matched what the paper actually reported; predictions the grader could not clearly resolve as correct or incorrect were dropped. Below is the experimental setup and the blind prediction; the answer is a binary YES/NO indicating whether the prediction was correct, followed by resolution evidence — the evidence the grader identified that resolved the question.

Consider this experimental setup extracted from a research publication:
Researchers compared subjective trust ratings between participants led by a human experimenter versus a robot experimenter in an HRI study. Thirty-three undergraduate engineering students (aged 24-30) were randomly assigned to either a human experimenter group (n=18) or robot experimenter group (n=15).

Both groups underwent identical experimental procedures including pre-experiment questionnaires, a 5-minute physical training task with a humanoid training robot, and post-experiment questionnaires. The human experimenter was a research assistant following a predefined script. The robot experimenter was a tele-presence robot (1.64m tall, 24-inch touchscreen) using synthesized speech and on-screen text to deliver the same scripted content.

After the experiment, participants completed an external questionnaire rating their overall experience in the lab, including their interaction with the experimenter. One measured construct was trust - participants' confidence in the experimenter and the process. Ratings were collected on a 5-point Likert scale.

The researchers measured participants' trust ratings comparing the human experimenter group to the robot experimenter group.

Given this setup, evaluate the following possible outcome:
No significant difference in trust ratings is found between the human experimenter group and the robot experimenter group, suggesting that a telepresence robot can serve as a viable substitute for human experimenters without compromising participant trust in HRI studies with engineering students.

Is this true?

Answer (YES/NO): YES